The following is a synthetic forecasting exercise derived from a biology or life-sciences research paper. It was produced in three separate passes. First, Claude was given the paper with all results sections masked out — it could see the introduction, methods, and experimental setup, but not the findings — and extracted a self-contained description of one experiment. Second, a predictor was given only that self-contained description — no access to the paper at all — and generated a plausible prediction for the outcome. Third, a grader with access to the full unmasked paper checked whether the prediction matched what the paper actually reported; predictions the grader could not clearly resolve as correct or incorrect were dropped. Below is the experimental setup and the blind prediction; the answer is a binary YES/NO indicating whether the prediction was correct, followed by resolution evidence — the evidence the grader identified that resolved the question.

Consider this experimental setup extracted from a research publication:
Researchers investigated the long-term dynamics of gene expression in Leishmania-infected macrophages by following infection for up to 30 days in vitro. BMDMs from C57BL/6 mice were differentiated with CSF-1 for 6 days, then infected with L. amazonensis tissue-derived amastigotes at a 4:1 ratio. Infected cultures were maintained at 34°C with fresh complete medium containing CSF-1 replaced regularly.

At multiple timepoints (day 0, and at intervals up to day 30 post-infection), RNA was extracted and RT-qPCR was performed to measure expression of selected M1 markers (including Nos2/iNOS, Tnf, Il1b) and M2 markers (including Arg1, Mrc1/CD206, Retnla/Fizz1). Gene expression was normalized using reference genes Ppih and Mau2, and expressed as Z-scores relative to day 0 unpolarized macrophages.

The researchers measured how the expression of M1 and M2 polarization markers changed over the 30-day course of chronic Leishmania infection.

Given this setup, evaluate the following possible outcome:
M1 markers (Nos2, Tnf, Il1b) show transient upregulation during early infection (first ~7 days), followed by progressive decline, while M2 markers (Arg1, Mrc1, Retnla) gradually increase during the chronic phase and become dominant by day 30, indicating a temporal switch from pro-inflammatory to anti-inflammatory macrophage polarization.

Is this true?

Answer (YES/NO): NO